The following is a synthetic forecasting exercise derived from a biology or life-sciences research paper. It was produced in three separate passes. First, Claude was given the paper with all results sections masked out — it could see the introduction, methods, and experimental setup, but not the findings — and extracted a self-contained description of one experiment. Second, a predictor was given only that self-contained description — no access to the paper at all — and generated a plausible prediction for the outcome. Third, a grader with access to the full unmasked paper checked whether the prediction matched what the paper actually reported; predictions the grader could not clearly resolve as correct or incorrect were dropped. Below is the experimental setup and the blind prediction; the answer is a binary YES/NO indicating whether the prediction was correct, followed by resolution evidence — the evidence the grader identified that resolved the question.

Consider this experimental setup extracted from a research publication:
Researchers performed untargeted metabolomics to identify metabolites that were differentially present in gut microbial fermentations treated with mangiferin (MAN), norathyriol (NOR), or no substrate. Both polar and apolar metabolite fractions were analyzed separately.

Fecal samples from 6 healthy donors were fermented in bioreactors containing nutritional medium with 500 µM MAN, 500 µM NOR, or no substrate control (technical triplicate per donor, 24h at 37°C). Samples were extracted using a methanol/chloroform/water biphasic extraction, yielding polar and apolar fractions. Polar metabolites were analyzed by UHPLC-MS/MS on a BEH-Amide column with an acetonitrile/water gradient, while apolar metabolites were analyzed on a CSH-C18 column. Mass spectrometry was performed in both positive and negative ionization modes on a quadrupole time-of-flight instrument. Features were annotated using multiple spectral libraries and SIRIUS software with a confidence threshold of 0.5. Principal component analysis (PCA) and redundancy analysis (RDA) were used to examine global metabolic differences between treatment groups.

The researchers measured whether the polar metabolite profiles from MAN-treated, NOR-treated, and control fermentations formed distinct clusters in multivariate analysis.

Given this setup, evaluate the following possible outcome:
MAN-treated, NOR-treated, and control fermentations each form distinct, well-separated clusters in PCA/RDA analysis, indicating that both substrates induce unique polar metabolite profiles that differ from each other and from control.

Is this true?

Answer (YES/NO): NO